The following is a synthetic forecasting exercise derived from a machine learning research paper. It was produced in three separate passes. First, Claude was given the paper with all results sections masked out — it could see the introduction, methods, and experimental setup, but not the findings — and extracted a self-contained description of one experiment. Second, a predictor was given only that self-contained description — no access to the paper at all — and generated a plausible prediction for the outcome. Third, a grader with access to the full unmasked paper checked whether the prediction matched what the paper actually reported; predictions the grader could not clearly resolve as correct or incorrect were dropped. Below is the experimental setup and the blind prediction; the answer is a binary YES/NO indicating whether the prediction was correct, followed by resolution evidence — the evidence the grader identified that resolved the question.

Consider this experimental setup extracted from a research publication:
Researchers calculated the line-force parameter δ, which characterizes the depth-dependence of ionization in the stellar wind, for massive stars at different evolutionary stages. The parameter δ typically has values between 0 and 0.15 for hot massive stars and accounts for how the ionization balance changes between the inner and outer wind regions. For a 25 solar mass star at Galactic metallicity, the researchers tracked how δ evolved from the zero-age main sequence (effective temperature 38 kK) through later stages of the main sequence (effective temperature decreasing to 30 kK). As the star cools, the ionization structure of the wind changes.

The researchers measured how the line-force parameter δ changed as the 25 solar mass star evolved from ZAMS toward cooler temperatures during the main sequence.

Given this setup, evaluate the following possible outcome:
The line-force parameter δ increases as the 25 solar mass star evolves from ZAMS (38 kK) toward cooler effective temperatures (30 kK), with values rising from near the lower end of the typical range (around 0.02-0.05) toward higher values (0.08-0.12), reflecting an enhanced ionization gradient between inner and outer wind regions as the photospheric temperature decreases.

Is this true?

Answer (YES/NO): YES